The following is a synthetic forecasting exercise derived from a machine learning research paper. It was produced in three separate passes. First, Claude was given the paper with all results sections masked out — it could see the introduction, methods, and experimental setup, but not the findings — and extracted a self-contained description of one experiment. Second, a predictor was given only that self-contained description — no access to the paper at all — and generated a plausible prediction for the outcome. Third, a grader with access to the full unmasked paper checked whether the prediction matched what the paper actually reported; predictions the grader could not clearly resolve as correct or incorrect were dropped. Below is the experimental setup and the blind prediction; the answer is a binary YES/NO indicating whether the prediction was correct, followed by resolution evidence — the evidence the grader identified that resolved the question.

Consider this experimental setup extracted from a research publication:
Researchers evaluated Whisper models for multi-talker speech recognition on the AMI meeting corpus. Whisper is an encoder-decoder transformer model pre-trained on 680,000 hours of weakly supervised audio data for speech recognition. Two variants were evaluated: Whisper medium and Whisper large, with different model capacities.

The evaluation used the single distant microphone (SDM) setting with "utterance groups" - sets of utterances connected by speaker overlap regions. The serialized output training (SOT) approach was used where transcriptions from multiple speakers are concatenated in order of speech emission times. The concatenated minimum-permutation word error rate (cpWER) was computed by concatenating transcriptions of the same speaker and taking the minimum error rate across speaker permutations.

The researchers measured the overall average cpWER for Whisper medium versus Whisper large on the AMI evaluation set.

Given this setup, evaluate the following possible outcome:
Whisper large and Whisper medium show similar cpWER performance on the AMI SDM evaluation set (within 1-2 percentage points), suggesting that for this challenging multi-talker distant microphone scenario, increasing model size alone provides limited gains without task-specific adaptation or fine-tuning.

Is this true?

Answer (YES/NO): NO